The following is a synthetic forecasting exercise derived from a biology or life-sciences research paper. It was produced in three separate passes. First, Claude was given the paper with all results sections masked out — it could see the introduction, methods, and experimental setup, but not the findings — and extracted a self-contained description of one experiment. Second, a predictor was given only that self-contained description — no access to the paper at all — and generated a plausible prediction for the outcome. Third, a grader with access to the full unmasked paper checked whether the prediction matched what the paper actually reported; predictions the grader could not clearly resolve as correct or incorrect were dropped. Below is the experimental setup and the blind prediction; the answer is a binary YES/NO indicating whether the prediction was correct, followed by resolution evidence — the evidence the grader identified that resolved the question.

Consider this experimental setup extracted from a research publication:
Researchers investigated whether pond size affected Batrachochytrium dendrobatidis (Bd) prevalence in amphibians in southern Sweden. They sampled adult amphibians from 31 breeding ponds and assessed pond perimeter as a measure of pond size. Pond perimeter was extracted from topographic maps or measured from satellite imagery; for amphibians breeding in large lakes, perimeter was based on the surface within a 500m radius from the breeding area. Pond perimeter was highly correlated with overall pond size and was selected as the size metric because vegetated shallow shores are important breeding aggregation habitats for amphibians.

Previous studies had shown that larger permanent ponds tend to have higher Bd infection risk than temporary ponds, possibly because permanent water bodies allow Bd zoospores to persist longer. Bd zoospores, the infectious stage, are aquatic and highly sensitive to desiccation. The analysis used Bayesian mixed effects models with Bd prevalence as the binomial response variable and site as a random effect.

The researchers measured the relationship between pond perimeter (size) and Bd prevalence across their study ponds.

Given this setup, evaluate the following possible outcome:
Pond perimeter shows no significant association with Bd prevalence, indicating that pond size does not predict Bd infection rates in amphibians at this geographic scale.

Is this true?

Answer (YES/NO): YES